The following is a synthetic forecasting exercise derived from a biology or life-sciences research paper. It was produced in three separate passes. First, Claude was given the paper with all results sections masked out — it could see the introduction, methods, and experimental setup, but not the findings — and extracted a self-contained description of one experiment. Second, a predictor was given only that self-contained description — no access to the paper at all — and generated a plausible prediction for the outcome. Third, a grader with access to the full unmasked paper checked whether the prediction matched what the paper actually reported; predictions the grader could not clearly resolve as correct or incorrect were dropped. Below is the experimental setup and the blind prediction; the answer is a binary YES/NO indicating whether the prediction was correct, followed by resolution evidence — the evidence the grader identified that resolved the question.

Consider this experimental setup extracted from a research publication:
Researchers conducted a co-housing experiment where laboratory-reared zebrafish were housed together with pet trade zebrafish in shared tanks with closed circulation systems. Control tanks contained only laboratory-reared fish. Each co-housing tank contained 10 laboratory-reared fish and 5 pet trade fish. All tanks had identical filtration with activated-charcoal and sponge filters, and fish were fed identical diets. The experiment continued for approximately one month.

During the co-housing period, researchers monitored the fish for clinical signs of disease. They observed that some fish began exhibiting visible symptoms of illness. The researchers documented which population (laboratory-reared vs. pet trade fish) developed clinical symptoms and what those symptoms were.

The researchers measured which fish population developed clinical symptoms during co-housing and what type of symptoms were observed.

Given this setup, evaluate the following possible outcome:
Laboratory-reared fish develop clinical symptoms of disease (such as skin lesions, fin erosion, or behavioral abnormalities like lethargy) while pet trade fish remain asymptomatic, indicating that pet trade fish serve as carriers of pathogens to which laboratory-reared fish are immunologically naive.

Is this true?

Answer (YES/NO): YES